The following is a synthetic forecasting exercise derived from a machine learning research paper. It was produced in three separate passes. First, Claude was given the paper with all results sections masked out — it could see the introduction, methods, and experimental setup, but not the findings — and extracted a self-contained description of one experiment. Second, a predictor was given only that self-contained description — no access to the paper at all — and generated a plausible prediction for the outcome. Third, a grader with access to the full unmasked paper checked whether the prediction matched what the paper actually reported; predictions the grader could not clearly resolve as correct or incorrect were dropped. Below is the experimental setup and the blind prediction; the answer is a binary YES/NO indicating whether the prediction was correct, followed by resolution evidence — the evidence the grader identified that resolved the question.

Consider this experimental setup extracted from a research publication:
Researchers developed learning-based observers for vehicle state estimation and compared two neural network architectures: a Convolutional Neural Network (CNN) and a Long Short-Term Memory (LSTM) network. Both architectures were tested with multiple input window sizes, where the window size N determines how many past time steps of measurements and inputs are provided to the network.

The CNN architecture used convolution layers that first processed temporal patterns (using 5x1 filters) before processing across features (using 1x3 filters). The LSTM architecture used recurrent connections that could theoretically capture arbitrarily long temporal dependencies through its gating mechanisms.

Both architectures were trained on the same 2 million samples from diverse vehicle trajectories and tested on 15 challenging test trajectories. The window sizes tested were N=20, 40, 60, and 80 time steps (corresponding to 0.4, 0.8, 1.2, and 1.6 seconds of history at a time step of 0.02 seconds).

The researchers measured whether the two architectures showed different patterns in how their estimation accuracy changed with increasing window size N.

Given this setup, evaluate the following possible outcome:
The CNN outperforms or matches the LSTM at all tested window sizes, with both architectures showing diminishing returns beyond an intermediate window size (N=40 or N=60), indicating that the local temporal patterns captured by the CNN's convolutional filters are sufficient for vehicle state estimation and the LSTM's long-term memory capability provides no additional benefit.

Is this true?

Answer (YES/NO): NO